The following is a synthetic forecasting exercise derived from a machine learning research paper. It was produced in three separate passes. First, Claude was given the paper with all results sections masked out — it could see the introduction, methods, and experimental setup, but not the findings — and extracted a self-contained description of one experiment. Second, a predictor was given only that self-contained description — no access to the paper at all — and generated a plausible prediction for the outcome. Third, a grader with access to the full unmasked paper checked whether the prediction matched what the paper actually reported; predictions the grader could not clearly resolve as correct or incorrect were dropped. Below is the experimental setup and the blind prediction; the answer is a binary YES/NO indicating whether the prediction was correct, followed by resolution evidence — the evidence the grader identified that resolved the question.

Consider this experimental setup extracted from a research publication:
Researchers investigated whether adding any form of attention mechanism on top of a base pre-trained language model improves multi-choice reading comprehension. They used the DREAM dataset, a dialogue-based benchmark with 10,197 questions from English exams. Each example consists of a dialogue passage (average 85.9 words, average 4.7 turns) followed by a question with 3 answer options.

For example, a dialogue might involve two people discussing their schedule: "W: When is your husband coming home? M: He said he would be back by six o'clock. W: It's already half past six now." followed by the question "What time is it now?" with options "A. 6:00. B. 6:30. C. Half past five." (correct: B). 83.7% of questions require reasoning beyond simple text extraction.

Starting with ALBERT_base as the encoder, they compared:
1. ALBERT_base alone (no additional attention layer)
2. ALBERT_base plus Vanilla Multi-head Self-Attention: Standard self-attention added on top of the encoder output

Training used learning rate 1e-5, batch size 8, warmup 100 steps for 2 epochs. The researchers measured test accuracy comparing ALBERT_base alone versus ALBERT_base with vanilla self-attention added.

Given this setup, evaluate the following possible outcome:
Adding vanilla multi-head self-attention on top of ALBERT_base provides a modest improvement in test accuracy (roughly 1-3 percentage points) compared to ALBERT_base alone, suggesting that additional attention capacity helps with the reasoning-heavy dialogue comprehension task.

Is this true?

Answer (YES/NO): YES